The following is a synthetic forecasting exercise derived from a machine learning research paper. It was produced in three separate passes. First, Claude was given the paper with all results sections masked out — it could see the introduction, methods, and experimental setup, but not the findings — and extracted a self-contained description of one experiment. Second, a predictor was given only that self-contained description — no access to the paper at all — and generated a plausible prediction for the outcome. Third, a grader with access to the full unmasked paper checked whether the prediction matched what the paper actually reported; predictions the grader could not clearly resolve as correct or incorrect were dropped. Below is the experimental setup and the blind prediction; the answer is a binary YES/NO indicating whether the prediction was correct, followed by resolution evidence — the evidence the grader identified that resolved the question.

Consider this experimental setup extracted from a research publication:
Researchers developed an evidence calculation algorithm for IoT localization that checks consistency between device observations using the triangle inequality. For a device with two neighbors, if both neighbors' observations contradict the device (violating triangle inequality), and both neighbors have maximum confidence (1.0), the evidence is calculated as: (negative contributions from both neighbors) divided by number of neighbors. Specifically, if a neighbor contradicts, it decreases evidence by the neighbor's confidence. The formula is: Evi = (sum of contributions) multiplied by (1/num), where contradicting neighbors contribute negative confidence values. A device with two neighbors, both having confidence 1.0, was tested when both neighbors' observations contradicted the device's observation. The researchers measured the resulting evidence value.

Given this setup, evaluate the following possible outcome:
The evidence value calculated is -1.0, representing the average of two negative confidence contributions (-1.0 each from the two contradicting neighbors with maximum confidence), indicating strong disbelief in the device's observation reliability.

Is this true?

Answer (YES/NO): YES